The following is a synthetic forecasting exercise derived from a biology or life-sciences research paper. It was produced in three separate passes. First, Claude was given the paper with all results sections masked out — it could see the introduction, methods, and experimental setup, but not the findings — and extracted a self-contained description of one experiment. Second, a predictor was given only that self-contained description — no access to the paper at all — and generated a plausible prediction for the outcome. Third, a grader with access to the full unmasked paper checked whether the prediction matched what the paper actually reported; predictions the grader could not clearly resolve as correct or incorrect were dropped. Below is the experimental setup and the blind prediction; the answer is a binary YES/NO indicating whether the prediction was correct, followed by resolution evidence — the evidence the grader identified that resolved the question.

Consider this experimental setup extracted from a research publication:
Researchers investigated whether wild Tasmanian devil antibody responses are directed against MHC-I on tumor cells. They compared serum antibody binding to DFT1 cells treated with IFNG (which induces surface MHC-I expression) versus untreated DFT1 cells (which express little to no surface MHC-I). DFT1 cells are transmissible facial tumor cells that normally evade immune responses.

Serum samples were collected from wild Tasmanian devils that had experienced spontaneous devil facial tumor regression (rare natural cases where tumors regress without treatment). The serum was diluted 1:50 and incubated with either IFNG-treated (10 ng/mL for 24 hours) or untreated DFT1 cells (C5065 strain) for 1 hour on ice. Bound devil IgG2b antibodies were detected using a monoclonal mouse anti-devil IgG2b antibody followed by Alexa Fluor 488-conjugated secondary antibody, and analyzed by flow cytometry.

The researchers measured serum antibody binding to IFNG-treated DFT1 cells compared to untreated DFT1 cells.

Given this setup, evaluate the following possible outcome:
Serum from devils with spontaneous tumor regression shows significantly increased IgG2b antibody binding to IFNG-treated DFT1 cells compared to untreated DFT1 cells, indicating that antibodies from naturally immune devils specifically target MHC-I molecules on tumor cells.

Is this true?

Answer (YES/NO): YES